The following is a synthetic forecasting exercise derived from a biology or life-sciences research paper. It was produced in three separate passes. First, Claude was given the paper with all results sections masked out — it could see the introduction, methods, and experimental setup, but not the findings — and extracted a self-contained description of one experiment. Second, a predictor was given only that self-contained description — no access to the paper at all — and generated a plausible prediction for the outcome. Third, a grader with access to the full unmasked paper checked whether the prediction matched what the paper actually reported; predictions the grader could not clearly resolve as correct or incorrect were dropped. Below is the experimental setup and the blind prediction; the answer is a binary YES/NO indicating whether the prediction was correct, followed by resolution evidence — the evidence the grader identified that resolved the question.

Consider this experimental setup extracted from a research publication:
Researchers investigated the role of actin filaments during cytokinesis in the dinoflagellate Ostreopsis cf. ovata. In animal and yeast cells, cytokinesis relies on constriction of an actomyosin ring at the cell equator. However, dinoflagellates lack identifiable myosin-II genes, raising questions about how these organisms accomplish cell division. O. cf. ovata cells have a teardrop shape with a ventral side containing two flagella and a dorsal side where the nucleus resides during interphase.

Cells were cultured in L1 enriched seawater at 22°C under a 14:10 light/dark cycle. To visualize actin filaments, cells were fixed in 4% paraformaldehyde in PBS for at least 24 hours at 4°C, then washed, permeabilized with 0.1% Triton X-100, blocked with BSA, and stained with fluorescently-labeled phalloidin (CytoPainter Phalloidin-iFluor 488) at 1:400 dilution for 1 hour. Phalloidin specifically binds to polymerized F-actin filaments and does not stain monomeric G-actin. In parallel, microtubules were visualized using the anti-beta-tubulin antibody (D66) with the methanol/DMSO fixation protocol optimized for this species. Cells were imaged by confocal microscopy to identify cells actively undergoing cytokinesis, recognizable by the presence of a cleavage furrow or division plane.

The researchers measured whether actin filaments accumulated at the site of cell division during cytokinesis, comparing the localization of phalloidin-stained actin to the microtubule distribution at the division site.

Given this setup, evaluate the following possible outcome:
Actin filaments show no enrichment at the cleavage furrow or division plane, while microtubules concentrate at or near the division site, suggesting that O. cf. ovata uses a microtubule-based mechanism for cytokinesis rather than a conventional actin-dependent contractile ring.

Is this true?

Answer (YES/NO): YES